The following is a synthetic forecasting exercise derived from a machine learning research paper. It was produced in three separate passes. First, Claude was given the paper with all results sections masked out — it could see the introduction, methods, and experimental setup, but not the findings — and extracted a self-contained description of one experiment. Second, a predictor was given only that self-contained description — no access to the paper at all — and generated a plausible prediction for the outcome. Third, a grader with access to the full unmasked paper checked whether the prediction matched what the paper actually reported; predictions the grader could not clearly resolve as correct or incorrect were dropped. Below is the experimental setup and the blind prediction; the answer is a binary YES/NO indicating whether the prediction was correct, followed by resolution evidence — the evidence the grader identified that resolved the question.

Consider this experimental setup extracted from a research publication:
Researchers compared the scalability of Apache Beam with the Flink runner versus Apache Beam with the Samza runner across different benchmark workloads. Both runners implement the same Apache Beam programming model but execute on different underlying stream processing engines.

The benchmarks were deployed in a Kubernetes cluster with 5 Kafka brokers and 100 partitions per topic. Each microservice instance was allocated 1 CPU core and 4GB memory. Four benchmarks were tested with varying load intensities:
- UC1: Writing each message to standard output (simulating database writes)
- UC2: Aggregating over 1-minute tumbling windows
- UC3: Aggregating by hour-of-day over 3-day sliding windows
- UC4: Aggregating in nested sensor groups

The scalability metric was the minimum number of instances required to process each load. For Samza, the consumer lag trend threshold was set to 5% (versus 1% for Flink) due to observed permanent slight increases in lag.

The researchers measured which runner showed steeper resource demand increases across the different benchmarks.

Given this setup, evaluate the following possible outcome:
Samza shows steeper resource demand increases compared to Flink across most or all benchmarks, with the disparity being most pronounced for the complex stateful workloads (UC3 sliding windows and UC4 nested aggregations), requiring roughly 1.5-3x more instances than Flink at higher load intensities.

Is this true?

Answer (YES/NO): NO